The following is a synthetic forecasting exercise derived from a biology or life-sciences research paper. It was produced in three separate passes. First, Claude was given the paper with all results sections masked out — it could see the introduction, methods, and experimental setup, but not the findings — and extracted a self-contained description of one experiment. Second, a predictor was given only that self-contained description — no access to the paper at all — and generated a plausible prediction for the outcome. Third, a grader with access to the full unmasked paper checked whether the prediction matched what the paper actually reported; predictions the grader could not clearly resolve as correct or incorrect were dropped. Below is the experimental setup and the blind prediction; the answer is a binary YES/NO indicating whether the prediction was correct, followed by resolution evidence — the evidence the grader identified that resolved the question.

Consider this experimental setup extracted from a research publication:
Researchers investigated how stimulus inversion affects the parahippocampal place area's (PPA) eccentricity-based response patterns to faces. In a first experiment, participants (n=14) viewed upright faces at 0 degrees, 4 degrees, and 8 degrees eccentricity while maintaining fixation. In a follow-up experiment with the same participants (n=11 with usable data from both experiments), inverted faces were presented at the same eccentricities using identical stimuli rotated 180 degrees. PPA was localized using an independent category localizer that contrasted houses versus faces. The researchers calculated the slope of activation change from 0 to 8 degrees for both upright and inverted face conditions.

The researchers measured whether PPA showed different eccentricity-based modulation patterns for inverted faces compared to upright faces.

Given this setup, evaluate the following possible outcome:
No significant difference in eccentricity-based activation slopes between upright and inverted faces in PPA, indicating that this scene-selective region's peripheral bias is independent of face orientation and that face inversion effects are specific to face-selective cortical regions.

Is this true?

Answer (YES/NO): NO